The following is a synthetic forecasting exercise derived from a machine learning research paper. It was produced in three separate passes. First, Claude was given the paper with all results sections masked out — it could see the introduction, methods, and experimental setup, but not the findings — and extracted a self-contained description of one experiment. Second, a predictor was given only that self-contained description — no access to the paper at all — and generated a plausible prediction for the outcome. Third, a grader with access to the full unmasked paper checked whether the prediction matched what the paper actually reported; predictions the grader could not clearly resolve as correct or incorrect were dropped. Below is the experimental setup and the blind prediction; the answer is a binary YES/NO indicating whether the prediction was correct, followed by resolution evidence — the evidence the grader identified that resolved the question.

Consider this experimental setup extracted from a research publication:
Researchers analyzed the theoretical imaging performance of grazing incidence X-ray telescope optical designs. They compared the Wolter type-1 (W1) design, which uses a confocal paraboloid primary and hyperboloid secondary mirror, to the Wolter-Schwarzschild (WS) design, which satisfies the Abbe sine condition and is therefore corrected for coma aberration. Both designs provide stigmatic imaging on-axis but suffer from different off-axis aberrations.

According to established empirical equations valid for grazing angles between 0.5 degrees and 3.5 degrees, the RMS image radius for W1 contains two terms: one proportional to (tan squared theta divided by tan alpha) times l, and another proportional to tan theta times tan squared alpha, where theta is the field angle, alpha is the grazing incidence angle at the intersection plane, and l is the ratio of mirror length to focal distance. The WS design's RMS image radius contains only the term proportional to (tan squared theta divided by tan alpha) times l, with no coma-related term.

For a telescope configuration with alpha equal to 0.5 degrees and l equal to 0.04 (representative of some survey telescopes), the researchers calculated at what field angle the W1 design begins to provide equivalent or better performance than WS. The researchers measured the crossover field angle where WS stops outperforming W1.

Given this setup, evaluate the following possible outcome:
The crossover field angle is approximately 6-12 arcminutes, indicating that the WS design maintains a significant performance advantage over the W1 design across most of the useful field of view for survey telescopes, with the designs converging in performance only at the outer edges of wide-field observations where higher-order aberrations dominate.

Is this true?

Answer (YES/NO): NO